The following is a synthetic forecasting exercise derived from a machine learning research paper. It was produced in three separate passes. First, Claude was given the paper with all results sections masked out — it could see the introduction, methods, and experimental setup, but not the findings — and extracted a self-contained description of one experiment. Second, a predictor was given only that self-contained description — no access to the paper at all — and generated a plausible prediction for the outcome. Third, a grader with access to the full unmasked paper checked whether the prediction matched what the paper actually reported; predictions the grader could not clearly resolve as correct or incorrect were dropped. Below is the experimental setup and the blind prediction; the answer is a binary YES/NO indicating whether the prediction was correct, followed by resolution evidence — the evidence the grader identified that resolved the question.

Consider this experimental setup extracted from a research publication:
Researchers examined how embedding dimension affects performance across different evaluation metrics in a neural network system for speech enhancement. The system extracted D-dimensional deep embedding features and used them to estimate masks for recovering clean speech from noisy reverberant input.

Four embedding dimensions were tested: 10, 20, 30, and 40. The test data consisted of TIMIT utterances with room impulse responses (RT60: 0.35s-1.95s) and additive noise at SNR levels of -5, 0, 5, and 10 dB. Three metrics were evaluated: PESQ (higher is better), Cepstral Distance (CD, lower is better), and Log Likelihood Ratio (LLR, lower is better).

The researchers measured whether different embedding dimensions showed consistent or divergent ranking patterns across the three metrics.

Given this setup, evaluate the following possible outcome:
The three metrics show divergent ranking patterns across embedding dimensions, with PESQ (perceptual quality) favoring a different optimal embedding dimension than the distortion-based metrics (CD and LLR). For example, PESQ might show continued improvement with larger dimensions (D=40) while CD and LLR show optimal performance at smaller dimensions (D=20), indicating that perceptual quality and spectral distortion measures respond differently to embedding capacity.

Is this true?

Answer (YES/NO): NO